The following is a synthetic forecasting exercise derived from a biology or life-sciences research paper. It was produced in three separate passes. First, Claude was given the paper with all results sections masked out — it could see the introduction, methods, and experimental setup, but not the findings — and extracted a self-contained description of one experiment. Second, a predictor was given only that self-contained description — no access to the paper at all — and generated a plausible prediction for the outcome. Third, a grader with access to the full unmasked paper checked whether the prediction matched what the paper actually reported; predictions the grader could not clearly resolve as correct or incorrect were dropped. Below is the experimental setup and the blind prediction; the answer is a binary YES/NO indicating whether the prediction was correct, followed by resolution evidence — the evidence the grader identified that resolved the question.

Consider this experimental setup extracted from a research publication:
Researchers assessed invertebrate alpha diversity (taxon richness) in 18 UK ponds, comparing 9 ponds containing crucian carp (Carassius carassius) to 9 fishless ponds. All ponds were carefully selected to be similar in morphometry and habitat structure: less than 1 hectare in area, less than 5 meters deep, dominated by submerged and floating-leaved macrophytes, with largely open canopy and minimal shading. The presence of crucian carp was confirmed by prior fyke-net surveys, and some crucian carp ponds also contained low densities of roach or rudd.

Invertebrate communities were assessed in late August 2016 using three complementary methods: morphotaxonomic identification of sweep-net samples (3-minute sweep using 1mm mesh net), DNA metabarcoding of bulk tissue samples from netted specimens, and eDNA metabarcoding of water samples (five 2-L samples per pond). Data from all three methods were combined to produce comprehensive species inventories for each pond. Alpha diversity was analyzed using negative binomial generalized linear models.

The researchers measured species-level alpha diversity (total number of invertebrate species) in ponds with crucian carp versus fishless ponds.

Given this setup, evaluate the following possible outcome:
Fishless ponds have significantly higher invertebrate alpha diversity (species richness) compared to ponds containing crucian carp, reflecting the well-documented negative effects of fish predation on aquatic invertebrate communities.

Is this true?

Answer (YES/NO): NO